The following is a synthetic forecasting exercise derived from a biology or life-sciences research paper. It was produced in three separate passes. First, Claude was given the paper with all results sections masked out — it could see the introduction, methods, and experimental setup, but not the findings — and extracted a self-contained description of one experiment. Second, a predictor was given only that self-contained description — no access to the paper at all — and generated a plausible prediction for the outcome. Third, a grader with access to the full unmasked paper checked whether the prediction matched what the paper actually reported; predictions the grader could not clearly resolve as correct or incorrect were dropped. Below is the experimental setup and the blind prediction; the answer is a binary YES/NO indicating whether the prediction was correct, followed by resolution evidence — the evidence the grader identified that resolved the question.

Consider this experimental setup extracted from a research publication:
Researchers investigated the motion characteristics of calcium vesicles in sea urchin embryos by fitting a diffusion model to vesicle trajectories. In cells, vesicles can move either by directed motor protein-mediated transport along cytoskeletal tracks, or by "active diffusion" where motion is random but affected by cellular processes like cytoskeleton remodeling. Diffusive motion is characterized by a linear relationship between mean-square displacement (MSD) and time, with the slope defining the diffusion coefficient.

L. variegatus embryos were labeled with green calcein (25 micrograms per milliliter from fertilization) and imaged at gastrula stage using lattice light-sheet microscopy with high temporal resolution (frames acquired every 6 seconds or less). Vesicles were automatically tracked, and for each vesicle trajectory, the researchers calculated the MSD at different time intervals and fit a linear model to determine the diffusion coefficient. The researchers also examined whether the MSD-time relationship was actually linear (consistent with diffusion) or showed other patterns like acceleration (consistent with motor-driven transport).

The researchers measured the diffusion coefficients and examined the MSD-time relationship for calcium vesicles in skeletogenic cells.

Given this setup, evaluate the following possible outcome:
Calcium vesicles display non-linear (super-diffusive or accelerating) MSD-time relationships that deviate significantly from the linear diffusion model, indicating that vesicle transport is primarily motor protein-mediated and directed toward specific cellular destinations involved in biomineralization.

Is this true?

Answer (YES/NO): NO